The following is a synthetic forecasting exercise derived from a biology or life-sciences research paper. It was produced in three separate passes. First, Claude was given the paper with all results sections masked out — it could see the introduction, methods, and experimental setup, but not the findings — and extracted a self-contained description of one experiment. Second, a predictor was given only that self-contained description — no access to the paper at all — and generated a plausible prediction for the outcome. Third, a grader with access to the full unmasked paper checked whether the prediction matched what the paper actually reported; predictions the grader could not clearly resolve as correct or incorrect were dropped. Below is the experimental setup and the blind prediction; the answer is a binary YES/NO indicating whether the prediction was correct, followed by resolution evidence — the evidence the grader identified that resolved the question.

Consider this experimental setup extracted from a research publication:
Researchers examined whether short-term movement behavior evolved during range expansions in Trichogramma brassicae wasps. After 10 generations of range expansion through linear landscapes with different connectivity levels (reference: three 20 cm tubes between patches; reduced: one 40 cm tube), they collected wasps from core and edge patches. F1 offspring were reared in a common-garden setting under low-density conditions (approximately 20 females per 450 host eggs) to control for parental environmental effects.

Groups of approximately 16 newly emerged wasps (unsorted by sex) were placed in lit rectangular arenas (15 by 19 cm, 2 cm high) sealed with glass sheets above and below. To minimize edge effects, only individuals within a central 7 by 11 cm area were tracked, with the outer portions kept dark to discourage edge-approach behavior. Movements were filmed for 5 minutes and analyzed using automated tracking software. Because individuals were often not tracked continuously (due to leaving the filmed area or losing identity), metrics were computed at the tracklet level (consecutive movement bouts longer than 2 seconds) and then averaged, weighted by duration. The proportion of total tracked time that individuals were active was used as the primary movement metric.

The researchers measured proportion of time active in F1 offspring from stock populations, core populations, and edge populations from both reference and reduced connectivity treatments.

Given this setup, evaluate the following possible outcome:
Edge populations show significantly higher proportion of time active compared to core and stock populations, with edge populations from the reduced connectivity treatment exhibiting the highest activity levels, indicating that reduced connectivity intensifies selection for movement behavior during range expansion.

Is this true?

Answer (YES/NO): NO